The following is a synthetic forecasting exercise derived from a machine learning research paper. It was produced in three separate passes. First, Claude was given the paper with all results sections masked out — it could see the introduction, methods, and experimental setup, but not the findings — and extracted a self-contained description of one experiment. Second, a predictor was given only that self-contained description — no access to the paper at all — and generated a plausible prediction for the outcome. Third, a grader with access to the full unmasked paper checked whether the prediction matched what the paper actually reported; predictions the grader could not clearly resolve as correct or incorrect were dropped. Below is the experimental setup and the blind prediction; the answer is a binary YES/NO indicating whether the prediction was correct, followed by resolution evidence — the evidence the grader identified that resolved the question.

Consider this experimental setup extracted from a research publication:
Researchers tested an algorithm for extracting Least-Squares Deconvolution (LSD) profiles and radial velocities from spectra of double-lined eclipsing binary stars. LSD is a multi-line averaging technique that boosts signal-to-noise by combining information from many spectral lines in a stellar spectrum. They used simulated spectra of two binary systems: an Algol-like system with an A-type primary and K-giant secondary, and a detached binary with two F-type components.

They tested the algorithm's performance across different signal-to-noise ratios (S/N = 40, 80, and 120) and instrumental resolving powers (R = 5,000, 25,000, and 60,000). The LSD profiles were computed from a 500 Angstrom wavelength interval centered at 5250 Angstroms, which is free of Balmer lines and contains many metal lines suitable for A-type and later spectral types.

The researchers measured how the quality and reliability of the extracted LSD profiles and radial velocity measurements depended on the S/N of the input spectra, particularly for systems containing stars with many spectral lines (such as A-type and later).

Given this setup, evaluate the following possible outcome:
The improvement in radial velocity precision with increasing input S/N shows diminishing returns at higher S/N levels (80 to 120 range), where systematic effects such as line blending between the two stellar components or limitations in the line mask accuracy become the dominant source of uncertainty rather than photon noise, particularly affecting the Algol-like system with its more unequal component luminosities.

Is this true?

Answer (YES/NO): NO